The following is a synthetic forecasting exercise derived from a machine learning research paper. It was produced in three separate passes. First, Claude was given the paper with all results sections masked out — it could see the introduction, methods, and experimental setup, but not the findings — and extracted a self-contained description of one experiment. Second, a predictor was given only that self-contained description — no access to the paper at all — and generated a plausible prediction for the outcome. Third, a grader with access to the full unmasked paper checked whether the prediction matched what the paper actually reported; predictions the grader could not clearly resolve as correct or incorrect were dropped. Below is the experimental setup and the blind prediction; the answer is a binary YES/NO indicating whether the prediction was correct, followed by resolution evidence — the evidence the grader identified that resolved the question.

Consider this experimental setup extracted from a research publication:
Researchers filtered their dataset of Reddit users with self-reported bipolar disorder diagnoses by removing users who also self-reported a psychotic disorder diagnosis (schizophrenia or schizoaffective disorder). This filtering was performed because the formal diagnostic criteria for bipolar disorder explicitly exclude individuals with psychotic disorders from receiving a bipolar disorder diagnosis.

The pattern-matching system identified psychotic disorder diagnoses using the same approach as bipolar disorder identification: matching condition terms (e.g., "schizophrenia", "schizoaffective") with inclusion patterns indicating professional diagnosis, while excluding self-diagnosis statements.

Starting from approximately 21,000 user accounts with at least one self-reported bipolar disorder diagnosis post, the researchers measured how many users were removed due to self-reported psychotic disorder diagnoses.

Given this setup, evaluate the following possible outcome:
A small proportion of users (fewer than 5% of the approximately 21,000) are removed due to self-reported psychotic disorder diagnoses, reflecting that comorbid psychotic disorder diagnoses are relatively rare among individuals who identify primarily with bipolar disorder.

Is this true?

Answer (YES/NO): NO